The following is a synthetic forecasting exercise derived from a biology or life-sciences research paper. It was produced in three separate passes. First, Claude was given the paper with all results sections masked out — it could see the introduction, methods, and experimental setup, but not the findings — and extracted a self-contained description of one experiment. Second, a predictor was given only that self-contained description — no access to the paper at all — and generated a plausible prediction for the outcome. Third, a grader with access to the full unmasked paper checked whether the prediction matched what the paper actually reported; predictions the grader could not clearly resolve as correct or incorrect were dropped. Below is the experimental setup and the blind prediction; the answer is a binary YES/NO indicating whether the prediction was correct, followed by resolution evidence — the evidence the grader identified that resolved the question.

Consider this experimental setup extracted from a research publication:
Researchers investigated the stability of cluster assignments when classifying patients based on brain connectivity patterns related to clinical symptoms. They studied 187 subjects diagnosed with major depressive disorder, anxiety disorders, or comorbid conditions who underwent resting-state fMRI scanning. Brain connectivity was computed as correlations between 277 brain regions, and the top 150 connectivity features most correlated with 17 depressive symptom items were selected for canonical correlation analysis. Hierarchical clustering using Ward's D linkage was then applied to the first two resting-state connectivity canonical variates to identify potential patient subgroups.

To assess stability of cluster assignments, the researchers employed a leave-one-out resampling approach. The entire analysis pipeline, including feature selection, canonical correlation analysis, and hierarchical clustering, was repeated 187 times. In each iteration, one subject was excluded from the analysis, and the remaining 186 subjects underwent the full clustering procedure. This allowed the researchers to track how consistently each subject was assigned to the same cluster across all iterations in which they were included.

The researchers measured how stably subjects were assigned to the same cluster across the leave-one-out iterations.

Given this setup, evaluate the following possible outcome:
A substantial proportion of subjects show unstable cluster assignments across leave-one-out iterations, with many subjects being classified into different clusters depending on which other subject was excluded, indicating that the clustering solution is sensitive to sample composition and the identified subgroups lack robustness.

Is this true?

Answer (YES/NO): YES